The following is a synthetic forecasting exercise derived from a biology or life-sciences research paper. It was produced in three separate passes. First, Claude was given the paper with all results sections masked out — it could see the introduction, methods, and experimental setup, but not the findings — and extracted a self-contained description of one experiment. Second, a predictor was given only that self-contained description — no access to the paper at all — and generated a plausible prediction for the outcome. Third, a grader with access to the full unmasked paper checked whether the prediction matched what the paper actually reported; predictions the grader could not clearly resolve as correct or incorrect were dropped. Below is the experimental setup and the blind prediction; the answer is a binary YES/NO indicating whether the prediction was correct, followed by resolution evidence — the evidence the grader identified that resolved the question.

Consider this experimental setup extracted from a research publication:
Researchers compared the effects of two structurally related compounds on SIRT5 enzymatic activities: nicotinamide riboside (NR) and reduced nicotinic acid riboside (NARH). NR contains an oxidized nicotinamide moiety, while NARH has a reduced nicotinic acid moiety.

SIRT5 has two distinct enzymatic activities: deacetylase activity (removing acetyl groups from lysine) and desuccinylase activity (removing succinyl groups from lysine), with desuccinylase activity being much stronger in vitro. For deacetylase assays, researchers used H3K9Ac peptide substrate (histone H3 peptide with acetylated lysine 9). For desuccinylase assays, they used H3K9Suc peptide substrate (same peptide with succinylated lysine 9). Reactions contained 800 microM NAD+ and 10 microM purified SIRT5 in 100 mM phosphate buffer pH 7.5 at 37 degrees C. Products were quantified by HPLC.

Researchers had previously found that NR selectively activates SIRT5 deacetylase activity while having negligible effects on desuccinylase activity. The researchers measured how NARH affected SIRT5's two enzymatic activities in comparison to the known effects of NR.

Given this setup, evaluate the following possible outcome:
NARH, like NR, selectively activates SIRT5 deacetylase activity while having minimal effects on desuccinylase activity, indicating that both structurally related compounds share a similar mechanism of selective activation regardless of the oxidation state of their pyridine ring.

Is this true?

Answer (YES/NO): NO